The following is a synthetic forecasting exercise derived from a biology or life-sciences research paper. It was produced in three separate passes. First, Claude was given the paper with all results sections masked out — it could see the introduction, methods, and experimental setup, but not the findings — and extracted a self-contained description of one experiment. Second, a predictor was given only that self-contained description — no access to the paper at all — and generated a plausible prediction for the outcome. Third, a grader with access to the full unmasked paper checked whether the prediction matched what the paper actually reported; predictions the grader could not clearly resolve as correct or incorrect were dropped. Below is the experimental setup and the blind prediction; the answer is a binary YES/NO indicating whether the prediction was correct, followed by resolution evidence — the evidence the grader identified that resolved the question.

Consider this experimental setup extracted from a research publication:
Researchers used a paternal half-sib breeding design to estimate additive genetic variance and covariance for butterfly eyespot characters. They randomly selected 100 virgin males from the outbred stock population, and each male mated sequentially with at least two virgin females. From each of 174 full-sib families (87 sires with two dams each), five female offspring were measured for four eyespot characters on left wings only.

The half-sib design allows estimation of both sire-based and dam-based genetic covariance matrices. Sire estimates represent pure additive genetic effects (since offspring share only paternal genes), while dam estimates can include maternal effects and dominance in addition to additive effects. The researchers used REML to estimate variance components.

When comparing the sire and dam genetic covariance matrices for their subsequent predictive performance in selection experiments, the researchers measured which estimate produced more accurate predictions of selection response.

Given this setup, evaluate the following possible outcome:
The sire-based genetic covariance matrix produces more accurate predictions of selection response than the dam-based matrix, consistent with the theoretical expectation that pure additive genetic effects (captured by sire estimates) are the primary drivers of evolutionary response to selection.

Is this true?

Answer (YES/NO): NO